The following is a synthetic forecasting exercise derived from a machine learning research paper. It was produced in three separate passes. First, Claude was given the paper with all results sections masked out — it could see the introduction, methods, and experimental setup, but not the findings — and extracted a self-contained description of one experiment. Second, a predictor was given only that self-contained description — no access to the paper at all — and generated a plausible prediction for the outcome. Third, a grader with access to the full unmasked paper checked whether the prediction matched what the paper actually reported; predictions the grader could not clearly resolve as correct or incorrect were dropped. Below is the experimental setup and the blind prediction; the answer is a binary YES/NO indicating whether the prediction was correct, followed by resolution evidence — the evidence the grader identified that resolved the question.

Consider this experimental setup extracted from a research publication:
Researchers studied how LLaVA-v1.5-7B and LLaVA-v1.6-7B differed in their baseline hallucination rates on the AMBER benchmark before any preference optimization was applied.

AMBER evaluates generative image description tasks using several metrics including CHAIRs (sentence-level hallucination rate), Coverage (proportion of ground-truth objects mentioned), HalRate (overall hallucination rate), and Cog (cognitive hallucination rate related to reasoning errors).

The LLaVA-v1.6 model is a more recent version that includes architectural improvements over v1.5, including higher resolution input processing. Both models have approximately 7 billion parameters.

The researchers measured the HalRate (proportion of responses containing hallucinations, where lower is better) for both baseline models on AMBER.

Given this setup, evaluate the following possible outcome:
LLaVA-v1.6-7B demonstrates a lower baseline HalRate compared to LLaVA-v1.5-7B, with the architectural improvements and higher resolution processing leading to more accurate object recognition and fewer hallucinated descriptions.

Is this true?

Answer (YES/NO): NO